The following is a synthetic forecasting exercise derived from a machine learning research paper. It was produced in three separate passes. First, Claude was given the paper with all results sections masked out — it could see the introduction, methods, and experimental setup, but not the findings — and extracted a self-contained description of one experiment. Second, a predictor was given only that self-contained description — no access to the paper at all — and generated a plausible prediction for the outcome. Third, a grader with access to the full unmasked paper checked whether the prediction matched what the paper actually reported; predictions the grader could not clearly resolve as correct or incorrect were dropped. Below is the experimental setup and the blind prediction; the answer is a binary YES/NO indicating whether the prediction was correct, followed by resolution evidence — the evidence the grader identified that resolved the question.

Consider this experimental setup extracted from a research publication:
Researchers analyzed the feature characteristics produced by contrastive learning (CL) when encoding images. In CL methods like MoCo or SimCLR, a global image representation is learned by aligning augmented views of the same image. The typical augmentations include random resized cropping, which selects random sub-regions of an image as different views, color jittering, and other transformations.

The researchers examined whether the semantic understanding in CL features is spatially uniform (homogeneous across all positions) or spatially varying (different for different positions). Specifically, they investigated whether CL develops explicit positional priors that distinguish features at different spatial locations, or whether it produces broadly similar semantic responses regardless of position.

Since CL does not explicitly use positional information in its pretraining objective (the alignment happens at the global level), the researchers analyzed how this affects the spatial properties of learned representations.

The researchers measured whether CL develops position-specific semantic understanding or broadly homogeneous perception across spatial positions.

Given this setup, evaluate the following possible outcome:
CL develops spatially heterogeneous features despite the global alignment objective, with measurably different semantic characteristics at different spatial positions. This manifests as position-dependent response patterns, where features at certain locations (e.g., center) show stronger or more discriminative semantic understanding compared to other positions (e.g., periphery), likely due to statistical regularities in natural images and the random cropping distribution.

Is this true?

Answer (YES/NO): NO